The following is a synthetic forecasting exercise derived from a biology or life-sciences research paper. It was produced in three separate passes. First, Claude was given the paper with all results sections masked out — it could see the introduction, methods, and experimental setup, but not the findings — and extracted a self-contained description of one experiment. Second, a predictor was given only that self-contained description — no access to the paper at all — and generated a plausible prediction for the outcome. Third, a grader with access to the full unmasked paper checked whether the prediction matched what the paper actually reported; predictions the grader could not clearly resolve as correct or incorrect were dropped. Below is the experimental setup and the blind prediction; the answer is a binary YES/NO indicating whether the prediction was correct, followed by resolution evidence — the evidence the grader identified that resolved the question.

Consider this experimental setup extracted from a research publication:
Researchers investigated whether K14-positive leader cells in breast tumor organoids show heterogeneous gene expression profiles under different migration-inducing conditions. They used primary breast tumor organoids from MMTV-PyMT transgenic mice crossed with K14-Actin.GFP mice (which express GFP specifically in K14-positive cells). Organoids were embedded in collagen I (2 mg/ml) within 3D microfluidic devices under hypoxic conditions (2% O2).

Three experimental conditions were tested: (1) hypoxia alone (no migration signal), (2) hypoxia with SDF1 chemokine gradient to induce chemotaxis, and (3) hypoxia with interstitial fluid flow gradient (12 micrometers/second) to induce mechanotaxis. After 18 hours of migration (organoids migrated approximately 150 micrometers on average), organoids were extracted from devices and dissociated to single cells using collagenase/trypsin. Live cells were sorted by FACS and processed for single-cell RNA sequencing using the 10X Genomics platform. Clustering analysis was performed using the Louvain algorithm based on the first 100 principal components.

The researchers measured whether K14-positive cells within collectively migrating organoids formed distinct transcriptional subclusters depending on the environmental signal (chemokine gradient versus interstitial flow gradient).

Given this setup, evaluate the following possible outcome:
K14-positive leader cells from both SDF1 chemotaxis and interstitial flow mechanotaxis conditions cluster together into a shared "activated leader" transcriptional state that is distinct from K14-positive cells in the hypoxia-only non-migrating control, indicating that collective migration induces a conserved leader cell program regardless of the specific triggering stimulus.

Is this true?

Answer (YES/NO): NO